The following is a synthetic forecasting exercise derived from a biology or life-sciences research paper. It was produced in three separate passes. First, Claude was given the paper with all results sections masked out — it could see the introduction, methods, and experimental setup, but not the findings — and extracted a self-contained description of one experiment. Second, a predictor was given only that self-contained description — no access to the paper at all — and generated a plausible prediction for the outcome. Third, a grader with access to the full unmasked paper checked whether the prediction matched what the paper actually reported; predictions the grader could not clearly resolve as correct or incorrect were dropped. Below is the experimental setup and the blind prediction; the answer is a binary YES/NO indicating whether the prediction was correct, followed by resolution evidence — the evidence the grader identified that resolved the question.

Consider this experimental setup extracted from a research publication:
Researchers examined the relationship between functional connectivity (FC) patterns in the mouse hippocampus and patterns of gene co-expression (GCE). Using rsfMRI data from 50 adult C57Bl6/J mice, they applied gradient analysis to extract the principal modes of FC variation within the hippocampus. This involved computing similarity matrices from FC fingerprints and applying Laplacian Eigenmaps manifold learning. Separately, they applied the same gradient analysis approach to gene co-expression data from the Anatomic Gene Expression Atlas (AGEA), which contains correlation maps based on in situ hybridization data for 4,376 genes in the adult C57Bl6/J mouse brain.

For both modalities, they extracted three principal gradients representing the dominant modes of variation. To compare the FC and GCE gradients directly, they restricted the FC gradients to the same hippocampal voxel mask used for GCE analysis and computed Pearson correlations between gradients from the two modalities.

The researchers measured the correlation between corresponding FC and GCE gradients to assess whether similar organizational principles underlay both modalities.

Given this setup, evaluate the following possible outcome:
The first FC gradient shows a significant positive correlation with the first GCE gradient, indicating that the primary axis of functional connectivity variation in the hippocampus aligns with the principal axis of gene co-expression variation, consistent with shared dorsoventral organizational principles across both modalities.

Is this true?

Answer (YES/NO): NO